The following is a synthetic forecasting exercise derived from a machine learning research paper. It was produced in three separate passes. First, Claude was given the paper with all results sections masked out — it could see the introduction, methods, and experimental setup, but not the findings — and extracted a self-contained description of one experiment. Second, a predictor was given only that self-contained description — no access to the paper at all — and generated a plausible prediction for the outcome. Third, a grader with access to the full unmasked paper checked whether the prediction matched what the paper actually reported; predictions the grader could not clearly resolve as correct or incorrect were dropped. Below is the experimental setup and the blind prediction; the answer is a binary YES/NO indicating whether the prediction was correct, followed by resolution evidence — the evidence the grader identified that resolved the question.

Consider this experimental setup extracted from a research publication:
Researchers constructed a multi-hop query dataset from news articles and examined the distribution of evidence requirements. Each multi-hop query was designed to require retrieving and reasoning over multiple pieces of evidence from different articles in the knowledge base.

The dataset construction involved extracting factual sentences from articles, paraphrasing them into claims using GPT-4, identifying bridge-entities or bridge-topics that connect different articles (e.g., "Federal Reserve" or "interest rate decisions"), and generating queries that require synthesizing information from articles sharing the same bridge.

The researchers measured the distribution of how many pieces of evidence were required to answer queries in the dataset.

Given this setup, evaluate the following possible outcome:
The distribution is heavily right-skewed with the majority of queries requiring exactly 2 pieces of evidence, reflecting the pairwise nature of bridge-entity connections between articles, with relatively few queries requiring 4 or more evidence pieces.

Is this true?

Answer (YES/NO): NO